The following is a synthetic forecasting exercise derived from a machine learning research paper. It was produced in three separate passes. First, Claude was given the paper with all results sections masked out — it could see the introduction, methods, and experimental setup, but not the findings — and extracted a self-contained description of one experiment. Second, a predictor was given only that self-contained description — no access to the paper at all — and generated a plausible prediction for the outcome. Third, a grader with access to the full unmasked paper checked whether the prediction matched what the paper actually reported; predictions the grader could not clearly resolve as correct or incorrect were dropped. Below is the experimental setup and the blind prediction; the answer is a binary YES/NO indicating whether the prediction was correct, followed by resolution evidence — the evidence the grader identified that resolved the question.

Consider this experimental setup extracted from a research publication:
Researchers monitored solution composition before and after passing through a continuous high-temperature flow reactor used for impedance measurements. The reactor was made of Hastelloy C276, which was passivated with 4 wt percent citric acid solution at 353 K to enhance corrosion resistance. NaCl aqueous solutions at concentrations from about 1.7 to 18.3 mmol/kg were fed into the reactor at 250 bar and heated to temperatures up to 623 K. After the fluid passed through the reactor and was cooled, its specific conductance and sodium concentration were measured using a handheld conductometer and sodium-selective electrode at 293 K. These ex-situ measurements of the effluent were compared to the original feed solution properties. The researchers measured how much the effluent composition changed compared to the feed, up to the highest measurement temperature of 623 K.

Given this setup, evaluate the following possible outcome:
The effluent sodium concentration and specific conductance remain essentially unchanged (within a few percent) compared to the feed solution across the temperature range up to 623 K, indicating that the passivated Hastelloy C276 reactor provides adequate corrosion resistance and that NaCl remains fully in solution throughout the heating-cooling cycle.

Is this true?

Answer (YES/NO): YES